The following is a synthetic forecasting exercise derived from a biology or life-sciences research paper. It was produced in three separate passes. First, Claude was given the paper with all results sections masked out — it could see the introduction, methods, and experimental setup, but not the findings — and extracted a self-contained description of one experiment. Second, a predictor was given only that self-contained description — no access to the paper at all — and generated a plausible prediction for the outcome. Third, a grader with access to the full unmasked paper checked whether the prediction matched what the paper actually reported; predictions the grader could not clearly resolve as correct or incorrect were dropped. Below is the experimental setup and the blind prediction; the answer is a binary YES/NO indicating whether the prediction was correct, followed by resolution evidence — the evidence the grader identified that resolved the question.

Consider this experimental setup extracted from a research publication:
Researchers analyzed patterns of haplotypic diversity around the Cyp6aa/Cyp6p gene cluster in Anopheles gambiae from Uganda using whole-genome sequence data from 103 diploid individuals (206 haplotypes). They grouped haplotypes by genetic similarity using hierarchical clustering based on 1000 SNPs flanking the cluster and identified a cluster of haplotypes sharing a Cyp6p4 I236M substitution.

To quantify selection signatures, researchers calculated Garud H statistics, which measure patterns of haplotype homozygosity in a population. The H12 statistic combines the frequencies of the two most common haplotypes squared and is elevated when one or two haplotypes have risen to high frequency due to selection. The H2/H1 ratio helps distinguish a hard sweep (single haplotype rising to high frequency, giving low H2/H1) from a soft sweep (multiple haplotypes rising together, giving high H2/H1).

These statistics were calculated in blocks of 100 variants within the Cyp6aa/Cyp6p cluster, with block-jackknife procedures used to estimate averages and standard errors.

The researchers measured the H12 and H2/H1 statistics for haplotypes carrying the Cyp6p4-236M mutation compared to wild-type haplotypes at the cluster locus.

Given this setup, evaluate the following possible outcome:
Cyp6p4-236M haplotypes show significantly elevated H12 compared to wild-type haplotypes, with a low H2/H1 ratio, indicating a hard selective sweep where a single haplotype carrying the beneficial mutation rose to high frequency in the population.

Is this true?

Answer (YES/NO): YES